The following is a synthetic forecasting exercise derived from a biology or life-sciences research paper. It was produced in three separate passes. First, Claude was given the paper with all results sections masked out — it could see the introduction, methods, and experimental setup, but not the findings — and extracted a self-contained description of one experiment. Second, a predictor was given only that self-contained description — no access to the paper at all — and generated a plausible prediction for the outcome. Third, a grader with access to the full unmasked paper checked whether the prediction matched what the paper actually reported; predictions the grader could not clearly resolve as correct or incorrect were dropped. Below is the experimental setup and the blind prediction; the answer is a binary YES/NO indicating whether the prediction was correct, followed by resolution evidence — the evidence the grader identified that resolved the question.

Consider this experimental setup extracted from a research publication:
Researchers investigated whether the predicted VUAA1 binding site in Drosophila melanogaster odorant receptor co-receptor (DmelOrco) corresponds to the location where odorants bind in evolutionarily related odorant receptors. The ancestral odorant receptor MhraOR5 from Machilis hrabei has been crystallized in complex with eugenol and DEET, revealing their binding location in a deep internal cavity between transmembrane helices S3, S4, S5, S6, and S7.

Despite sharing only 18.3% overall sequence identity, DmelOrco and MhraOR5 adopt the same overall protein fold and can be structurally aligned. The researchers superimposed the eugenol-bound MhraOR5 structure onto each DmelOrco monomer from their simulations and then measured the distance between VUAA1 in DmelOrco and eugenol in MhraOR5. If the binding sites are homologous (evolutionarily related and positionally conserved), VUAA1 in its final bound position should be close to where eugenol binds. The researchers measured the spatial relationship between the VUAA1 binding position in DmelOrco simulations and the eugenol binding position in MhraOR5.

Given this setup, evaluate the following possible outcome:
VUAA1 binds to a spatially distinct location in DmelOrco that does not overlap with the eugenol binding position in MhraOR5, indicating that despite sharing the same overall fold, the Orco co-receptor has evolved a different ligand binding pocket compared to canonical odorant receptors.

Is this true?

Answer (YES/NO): NO